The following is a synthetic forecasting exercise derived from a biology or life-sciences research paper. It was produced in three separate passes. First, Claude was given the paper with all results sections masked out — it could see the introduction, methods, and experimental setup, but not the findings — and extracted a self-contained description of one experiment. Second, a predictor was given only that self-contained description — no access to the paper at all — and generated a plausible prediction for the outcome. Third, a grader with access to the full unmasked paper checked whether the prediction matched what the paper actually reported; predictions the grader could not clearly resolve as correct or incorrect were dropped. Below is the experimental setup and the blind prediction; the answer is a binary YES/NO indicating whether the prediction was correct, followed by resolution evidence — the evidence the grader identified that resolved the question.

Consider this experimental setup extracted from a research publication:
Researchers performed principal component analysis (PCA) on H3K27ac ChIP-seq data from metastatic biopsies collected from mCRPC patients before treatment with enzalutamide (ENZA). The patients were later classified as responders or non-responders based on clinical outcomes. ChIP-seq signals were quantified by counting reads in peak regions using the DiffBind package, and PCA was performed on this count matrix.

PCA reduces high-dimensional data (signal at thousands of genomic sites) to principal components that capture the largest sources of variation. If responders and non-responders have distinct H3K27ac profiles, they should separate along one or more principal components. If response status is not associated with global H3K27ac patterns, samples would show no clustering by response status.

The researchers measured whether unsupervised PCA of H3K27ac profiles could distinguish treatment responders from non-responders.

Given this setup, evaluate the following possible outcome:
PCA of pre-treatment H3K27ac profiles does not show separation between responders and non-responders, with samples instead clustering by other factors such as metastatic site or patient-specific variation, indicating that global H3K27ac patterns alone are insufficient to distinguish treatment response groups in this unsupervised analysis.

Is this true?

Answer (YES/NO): NO